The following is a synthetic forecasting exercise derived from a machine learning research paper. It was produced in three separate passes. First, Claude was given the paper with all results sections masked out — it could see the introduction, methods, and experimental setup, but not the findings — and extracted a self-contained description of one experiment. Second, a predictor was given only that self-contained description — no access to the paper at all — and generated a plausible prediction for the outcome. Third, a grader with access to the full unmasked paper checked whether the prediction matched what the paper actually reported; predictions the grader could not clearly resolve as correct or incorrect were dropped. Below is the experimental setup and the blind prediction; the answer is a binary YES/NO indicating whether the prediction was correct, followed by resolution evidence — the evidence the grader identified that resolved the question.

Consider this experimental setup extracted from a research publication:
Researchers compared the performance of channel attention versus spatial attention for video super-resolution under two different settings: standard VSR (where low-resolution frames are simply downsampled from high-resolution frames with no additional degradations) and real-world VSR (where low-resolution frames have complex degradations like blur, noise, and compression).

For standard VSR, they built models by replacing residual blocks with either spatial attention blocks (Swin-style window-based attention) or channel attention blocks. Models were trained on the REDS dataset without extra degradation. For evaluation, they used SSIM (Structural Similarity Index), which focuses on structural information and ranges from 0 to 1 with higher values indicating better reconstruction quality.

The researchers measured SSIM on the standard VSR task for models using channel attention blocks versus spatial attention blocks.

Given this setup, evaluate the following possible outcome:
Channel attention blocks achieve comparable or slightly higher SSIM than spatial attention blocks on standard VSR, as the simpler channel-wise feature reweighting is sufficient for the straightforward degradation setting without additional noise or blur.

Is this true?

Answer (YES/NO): NO